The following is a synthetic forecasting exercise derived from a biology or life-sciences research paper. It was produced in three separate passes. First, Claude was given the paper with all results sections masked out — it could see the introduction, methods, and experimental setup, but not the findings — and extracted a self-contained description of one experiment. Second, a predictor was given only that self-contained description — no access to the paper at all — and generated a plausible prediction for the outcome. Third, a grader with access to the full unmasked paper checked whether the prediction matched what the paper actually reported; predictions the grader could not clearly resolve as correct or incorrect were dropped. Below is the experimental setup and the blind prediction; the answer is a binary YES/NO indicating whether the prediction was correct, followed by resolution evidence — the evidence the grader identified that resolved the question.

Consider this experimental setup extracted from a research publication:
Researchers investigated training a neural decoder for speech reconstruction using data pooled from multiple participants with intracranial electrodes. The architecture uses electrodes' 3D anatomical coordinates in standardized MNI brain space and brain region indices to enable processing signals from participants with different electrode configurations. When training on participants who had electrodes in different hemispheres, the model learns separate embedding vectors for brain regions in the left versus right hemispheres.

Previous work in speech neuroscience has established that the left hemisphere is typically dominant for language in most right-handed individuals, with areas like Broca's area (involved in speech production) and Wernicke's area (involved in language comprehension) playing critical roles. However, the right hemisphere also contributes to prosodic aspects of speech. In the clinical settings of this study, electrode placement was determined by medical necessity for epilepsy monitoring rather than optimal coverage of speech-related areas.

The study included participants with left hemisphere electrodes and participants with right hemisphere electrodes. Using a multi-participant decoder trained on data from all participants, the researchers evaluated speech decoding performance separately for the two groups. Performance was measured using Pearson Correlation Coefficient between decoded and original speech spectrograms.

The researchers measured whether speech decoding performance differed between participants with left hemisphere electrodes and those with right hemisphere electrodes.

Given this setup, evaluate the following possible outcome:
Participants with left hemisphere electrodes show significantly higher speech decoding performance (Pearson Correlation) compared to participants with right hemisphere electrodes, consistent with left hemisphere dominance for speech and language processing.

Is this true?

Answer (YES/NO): NO